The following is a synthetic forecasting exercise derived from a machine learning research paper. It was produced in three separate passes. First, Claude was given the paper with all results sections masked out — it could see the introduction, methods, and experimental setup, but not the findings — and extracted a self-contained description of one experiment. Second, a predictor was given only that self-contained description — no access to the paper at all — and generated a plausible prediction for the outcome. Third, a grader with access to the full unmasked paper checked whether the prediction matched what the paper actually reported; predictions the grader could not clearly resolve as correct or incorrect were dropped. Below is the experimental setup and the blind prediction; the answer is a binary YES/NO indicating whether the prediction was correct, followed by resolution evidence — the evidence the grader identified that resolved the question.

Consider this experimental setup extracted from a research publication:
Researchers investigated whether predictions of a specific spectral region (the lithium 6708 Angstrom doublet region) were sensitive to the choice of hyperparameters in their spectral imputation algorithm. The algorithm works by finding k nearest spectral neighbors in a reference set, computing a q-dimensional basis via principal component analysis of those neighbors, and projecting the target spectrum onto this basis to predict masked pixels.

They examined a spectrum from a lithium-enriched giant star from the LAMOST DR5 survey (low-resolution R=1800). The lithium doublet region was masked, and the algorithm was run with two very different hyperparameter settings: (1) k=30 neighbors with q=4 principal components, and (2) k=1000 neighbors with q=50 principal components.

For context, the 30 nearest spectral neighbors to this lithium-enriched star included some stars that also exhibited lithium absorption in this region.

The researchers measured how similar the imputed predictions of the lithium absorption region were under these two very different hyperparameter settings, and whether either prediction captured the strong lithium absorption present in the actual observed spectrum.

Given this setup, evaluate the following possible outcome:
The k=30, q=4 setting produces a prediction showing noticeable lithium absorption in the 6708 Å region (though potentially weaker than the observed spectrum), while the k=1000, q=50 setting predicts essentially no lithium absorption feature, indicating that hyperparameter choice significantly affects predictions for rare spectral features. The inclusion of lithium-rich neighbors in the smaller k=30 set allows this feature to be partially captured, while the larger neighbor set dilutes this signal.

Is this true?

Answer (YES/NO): NO